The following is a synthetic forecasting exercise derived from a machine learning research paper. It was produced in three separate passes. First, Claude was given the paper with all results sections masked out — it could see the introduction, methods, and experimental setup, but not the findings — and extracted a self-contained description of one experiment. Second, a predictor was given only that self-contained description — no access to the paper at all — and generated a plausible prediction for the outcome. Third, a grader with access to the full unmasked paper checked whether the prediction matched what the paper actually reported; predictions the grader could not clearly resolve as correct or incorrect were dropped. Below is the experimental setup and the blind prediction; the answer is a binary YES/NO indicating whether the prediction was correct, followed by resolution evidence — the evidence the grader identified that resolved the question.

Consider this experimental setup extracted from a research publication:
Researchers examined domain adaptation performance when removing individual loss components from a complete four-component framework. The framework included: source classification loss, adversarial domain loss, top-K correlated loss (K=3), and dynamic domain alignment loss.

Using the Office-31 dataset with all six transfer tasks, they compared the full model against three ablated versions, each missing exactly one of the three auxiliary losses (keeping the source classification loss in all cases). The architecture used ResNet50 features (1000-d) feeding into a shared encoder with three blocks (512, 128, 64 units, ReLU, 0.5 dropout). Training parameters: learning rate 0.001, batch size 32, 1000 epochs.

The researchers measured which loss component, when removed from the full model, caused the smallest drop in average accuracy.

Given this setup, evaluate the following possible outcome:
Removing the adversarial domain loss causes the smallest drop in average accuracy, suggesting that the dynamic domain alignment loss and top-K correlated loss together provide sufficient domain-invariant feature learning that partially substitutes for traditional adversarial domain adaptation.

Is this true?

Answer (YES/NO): YES